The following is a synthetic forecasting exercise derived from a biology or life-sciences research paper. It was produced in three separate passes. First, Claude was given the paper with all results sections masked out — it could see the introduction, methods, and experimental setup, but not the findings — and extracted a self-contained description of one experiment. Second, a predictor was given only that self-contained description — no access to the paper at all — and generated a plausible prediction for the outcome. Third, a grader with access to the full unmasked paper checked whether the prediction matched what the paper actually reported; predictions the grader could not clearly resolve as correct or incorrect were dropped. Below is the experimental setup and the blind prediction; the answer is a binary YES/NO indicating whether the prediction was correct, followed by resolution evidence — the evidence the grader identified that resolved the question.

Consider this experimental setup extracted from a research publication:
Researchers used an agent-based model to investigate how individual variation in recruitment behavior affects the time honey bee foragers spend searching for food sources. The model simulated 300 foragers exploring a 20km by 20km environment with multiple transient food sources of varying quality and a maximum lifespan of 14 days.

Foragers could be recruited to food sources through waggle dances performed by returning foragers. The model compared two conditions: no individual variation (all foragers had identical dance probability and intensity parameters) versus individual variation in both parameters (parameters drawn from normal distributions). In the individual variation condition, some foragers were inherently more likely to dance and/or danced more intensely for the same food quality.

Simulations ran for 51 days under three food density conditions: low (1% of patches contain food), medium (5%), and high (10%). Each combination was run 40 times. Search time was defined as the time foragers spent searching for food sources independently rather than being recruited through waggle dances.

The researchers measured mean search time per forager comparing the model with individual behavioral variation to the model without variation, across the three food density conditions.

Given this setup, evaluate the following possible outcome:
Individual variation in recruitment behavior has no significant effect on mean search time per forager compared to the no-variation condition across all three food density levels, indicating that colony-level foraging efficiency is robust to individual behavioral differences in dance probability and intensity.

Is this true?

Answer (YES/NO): NO